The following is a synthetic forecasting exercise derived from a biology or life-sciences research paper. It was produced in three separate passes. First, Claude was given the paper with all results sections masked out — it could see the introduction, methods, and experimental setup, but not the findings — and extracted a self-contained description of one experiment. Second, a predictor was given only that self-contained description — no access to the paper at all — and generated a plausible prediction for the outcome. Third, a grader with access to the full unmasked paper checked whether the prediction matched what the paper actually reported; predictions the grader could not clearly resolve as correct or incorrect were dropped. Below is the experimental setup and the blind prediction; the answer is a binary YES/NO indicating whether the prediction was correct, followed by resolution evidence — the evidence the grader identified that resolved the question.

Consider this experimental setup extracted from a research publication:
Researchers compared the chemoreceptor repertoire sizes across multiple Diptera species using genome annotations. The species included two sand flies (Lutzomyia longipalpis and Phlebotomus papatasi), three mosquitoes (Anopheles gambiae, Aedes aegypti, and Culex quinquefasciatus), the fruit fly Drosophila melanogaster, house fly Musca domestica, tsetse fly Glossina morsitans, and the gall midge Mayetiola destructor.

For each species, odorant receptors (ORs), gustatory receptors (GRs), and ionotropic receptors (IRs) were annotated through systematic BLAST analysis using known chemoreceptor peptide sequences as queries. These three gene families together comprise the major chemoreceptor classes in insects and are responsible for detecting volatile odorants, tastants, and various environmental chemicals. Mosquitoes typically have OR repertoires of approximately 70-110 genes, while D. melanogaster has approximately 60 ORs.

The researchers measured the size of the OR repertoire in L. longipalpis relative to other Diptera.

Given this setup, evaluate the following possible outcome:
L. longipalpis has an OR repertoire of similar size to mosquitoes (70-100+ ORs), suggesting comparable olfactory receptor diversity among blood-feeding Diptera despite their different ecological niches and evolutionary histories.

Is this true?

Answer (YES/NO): NO